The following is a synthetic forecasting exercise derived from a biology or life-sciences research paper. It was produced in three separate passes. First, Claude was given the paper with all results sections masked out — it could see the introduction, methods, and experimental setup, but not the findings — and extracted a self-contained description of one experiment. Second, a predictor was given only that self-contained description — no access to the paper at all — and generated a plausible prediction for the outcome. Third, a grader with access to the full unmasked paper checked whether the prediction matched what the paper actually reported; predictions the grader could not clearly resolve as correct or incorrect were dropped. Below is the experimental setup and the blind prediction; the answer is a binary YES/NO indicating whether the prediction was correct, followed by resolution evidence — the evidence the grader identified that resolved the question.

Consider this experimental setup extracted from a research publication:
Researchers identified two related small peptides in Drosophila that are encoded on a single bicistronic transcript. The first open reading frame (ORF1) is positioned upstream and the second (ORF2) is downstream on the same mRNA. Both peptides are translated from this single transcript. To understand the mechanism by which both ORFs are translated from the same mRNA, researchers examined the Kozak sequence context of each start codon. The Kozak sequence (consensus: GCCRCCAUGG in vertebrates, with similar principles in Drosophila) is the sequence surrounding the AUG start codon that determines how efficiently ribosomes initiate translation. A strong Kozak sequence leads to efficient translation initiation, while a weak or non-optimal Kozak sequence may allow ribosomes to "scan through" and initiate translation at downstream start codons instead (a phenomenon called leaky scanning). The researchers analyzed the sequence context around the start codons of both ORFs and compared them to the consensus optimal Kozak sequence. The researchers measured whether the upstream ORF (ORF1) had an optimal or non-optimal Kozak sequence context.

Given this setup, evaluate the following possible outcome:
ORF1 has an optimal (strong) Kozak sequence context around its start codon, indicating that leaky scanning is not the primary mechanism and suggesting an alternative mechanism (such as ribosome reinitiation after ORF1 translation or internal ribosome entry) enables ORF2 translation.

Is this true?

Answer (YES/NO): NO